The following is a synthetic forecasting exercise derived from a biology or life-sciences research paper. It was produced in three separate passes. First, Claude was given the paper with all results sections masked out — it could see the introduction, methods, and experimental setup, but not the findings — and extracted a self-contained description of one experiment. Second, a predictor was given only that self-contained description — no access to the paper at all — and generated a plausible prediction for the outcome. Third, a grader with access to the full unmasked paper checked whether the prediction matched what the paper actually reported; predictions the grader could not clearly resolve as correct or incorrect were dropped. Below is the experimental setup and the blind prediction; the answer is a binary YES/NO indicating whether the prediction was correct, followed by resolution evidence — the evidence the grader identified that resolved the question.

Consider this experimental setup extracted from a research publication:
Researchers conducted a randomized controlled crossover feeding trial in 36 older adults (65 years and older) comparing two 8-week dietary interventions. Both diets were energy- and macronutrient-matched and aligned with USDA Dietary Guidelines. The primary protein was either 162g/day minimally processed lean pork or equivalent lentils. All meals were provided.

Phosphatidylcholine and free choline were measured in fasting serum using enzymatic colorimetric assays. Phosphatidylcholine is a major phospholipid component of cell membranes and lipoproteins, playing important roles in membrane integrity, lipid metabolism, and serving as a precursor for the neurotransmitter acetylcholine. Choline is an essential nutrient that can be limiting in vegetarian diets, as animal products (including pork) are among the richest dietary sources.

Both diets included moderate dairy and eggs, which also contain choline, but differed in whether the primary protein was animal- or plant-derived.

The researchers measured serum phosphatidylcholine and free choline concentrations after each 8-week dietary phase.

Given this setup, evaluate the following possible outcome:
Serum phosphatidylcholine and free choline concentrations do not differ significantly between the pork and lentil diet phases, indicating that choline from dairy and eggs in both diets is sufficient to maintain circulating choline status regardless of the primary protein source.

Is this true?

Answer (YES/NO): YES